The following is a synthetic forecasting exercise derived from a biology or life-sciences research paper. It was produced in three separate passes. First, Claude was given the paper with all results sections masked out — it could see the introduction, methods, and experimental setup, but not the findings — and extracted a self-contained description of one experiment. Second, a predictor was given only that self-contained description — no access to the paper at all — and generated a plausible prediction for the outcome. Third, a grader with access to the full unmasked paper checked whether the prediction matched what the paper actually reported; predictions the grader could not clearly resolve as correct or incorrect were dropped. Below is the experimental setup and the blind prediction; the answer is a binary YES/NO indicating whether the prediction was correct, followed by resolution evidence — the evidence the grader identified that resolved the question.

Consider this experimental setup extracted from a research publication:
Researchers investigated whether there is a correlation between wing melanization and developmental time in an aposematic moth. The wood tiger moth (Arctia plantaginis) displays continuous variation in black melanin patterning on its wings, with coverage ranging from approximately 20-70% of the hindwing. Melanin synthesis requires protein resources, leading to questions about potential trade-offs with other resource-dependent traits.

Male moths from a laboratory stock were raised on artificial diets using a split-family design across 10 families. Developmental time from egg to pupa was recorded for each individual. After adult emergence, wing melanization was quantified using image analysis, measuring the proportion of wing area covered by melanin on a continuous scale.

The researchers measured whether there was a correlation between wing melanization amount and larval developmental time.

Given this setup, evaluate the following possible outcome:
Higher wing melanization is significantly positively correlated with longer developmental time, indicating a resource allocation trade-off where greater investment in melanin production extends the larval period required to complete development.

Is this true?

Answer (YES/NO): NO